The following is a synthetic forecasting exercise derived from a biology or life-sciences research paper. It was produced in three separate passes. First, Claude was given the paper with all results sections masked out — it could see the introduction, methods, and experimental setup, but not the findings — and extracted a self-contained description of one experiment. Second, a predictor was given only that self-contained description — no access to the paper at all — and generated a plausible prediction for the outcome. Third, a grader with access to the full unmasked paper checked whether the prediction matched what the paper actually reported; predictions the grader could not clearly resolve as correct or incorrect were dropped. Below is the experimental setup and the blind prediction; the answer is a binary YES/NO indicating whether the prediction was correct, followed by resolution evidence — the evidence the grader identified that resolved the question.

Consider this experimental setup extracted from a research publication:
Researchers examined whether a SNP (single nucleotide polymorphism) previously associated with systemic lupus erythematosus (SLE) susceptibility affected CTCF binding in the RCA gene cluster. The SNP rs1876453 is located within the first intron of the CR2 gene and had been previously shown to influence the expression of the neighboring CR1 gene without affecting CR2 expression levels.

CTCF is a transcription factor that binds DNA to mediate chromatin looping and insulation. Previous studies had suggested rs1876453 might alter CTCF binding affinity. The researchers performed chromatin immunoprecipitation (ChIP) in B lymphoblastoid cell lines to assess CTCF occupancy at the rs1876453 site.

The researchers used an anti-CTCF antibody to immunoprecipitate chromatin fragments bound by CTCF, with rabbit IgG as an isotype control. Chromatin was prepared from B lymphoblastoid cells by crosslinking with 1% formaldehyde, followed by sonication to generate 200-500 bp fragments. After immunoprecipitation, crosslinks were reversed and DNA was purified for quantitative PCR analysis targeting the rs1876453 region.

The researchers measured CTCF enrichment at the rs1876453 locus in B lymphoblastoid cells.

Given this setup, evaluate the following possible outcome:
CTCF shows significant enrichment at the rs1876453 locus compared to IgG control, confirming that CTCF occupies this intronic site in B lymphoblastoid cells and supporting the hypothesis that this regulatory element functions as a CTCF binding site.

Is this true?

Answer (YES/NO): YES